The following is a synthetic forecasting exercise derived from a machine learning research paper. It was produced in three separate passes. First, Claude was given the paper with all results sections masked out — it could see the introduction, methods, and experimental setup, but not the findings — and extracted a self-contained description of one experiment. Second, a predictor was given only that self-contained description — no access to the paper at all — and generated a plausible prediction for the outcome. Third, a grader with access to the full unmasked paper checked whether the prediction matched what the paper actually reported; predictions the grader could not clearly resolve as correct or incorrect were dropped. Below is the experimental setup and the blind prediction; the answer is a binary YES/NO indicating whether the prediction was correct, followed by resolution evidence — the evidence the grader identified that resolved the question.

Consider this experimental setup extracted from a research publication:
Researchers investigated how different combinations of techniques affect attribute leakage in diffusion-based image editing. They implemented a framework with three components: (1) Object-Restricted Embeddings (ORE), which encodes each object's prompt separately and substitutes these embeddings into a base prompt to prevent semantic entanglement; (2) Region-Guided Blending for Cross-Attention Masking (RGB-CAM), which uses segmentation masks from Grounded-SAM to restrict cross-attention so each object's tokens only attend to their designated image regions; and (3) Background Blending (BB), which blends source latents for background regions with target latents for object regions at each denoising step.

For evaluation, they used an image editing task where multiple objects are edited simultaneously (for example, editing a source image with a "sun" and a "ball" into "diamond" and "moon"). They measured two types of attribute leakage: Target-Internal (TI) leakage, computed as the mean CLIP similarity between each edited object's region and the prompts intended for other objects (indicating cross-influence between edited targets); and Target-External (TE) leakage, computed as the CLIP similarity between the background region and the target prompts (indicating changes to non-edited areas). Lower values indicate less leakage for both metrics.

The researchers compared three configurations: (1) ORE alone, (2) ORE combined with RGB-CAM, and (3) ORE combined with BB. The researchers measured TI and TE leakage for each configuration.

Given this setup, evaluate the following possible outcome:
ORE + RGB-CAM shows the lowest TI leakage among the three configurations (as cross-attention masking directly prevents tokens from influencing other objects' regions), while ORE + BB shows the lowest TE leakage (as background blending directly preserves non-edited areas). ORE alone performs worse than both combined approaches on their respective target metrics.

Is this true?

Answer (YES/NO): YES